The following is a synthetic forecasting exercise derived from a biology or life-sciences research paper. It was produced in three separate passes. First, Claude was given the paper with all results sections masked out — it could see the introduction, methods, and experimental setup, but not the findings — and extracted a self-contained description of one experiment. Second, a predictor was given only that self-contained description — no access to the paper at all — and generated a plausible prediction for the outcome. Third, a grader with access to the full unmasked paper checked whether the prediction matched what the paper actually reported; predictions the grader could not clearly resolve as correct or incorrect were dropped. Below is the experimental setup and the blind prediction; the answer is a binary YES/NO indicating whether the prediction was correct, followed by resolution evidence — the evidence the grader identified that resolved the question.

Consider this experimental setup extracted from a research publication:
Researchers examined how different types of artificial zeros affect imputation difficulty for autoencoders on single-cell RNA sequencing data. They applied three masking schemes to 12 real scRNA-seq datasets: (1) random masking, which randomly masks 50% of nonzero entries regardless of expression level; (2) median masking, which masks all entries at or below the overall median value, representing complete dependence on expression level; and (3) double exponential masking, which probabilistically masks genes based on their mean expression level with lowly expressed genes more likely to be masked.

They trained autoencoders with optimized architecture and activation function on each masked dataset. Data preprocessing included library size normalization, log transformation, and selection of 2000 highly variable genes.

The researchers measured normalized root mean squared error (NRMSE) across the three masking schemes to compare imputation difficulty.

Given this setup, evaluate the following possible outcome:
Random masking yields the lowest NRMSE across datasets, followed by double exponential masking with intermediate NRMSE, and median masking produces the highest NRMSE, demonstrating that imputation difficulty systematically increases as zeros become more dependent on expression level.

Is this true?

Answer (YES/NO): YES